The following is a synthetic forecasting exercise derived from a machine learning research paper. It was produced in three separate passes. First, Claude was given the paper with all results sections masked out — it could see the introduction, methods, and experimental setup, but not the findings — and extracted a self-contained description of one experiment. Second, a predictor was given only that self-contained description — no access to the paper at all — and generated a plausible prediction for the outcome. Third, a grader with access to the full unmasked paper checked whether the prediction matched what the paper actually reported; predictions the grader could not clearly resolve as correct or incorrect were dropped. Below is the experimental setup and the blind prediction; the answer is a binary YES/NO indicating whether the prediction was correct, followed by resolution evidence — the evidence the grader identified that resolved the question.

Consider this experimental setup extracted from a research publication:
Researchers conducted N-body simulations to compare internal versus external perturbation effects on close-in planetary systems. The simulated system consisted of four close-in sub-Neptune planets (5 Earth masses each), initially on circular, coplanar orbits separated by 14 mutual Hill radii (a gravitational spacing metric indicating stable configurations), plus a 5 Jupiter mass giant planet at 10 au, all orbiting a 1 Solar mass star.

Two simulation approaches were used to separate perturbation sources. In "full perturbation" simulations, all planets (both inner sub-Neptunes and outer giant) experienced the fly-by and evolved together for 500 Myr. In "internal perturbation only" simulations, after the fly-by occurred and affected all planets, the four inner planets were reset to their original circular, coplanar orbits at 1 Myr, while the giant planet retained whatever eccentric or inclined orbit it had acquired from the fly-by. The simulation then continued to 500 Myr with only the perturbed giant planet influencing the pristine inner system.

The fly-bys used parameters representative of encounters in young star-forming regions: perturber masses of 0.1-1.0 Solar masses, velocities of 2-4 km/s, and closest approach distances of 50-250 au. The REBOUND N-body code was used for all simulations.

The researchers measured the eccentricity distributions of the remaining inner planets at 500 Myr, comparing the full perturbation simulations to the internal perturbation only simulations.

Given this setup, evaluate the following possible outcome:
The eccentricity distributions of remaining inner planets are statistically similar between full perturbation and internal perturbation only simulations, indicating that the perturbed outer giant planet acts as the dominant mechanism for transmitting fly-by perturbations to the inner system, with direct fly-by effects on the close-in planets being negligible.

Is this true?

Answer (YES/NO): NO